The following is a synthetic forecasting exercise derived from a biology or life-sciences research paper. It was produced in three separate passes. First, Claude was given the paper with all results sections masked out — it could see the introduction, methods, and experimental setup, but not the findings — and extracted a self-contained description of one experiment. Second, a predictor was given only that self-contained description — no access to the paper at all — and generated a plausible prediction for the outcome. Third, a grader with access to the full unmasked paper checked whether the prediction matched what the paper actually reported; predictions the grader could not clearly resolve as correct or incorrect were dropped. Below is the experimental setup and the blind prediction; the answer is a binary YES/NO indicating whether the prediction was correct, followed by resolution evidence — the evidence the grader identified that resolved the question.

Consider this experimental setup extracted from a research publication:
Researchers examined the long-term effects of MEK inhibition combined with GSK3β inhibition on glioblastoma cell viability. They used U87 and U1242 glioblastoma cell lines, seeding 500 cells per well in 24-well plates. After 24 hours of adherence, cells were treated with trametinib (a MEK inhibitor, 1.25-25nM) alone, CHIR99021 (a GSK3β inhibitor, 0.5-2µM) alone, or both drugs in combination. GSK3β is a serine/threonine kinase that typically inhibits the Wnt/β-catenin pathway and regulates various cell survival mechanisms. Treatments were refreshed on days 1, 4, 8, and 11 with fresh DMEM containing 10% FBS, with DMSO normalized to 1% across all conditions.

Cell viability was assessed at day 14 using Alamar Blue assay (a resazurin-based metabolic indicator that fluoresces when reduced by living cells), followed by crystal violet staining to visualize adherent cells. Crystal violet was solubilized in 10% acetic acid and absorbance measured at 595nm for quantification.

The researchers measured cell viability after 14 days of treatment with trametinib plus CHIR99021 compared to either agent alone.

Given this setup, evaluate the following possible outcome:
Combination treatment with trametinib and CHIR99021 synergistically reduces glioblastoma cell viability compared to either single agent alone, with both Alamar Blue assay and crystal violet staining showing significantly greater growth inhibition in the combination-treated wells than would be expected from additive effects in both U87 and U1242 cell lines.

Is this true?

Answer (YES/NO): NO